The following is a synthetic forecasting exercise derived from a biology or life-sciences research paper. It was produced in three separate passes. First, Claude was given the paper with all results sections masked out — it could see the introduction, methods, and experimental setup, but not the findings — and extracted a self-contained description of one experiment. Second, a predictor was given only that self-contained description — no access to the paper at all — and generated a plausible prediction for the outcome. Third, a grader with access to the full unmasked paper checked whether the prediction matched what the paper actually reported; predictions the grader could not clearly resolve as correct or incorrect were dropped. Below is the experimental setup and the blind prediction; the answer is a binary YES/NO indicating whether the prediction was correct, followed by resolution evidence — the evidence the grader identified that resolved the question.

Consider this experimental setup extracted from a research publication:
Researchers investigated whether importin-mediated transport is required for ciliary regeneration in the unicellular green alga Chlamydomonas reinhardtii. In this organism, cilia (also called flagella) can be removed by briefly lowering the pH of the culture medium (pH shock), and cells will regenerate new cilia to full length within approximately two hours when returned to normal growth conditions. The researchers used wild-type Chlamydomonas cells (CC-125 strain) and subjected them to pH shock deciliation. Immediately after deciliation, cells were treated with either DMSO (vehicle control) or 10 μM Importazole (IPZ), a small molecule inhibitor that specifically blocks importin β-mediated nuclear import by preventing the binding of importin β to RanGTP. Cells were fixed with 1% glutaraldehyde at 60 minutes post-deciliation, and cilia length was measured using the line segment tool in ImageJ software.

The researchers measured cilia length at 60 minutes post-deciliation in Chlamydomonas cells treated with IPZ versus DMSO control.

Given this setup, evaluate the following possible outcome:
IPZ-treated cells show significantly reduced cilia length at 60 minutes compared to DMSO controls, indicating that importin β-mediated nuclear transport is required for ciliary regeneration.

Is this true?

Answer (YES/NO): NO